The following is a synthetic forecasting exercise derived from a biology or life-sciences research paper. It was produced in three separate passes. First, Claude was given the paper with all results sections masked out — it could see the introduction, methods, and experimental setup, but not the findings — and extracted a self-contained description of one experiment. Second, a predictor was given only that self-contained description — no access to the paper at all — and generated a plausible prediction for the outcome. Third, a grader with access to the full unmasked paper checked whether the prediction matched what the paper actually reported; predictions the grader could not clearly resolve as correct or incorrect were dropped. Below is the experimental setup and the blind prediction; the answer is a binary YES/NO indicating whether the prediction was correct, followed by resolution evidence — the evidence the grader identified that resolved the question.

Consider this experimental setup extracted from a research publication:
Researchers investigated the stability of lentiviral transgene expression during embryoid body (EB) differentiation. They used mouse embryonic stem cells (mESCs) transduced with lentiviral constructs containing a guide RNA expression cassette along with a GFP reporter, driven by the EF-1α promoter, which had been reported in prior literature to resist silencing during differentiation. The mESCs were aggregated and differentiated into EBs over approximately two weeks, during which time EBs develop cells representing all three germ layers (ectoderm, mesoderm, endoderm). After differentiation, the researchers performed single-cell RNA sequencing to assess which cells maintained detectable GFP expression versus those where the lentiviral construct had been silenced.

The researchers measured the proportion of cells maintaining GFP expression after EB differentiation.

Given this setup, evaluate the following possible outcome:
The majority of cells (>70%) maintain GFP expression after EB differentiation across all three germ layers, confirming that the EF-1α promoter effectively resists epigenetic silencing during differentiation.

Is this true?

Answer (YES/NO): NO